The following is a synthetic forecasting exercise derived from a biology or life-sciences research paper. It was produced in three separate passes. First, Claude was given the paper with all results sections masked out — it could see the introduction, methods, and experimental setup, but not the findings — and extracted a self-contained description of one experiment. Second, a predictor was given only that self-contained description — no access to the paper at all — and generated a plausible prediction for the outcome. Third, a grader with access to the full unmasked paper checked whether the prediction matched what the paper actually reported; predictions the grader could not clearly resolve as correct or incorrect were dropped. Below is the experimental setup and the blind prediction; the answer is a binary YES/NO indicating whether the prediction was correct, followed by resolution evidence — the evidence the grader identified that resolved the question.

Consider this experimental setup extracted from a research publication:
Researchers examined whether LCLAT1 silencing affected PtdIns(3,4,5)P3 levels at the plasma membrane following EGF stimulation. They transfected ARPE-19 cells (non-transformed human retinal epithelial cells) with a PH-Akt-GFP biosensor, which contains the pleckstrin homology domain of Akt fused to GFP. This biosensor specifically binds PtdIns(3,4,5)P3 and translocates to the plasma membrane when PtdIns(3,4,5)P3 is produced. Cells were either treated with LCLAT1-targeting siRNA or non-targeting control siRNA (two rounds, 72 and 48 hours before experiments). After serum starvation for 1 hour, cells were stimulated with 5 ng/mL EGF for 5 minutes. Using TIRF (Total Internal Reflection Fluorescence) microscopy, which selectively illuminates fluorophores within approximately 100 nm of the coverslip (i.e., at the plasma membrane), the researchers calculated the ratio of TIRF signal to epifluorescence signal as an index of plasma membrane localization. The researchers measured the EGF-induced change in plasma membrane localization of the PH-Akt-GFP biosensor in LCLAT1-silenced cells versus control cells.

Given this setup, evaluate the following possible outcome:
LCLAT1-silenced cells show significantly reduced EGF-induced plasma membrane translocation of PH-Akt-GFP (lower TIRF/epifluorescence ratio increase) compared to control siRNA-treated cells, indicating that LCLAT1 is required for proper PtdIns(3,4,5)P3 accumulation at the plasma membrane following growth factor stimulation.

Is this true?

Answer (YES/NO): YES